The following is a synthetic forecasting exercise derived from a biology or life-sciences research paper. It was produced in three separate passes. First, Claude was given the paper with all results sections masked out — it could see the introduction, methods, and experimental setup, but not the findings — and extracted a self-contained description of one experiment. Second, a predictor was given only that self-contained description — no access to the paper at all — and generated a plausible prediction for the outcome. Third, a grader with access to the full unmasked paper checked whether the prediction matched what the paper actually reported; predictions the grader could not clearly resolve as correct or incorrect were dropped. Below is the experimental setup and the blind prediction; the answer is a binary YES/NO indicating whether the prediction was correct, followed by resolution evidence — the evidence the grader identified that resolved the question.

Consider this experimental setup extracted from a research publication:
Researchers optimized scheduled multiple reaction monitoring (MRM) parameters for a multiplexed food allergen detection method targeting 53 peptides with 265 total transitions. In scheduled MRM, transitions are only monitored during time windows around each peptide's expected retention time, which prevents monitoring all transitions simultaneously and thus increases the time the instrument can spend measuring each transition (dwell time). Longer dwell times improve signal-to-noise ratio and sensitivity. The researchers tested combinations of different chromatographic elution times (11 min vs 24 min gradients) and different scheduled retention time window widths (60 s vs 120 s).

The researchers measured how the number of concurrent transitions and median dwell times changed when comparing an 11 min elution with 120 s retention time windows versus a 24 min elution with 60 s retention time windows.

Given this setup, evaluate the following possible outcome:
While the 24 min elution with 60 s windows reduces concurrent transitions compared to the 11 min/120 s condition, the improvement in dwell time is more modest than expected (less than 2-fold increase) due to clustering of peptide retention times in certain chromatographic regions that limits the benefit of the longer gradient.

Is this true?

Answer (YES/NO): NO